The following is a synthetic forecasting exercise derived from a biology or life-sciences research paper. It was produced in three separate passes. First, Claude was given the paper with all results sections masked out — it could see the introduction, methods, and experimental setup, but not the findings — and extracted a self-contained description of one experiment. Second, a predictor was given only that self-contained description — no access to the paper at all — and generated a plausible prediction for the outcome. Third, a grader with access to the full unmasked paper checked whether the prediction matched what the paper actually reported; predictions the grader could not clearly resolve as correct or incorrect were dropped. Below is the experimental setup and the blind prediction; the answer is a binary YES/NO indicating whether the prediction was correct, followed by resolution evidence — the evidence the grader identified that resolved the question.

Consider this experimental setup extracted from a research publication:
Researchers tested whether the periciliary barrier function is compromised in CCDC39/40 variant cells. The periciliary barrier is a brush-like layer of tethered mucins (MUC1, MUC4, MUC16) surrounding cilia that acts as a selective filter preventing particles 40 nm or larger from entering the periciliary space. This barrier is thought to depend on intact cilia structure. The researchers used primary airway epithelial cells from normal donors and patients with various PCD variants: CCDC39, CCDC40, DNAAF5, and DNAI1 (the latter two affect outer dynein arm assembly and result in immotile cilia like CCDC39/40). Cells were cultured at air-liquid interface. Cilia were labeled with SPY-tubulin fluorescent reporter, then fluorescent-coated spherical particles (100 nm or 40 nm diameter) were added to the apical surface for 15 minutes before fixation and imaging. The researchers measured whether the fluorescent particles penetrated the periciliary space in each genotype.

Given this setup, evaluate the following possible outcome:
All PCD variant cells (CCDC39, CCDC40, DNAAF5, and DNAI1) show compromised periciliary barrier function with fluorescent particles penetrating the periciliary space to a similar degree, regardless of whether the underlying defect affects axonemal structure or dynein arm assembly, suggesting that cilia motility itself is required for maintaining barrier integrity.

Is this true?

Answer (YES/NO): NO